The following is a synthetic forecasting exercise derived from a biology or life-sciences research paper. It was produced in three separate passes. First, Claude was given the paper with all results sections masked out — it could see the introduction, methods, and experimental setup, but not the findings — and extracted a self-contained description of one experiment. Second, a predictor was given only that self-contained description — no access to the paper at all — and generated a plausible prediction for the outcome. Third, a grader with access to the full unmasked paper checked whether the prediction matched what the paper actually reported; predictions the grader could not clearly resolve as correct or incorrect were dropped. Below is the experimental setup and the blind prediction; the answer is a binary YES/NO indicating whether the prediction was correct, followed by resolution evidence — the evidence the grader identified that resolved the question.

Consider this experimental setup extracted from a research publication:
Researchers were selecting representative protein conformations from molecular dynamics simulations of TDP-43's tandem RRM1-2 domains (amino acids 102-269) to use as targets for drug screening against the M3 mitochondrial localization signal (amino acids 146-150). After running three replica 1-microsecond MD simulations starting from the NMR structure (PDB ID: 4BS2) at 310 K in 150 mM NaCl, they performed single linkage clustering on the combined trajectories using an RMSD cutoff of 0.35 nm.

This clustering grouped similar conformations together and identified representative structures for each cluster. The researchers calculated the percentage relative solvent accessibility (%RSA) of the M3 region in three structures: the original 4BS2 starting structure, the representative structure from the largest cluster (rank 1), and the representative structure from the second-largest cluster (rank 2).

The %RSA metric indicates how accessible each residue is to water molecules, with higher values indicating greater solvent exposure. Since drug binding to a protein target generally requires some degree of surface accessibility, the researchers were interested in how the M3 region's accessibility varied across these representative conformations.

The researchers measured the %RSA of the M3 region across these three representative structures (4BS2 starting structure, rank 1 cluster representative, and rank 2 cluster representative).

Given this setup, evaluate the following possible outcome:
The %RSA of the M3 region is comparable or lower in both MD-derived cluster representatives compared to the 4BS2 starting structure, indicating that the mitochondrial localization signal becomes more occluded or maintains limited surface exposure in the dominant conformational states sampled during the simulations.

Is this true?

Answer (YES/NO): NO